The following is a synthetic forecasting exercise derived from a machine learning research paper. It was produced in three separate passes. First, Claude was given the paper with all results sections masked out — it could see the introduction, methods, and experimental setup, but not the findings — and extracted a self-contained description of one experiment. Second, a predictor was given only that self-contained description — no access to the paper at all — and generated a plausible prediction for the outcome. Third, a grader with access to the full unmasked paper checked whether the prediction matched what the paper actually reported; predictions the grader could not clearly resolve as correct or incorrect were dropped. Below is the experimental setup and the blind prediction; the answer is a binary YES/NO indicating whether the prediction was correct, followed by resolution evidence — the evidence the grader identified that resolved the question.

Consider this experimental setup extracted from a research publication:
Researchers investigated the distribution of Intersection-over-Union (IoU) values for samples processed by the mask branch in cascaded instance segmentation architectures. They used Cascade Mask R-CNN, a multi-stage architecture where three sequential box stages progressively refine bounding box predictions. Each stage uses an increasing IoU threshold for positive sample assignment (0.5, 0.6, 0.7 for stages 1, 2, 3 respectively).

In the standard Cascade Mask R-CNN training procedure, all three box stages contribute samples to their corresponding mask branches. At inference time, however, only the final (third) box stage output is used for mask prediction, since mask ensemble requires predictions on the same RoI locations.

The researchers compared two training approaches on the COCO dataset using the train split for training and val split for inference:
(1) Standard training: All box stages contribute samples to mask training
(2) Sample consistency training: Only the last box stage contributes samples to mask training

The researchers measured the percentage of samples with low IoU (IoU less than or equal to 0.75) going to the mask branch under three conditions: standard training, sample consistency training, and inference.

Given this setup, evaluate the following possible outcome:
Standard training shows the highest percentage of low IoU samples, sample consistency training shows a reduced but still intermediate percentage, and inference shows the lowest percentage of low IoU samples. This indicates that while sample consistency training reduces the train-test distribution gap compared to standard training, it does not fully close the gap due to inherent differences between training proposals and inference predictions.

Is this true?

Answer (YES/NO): NO